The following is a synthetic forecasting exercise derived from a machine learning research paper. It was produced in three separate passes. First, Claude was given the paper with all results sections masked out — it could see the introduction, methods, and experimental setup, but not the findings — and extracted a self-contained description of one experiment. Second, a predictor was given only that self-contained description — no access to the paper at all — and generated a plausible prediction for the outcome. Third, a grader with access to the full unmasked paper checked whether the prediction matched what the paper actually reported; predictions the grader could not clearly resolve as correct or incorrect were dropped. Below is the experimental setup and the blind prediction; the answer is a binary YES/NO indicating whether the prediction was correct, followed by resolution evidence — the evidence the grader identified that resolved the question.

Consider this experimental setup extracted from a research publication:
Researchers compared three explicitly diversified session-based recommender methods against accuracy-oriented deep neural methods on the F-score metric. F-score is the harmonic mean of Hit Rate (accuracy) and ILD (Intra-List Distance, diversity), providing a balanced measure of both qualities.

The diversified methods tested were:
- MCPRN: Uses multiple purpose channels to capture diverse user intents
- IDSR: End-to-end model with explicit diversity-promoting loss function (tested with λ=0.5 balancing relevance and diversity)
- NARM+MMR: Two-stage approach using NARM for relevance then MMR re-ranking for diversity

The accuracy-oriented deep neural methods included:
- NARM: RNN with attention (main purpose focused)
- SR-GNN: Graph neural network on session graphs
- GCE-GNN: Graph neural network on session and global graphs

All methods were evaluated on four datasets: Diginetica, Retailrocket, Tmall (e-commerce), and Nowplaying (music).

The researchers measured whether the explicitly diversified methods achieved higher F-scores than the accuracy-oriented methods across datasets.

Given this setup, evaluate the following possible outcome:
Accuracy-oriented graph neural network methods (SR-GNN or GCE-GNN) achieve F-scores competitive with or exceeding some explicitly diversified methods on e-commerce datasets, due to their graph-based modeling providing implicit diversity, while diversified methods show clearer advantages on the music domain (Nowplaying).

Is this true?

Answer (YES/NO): NO